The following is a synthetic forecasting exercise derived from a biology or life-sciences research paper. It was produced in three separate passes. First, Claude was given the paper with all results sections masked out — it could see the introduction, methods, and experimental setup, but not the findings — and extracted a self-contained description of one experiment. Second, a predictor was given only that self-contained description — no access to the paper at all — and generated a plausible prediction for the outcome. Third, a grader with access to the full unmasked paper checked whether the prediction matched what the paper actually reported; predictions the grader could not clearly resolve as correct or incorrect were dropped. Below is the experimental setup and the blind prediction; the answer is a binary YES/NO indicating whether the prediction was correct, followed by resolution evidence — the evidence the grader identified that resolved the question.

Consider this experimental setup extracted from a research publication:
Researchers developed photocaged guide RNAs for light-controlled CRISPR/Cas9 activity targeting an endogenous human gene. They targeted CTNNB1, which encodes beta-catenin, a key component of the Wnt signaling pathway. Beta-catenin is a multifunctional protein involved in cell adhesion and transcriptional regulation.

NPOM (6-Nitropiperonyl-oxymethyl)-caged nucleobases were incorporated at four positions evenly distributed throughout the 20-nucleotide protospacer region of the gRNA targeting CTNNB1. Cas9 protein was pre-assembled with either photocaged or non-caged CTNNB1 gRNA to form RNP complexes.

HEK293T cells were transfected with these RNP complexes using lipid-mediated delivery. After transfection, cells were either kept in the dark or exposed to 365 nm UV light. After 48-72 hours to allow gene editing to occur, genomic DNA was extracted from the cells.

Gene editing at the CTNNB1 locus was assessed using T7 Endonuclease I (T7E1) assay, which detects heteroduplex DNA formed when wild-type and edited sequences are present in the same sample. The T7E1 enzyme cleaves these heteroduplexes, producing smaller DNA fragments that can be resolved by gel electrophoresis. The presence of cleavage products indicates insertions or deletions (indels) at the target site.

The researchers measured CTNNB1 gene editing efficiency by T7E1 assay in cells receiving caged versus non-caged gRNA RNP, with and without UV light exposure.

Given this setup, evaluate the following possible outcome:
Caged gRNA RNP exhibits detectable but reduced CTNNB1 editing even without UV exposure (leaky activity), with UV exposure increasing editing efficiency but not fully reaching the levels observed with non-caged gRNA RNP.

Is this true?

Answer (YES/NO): NO